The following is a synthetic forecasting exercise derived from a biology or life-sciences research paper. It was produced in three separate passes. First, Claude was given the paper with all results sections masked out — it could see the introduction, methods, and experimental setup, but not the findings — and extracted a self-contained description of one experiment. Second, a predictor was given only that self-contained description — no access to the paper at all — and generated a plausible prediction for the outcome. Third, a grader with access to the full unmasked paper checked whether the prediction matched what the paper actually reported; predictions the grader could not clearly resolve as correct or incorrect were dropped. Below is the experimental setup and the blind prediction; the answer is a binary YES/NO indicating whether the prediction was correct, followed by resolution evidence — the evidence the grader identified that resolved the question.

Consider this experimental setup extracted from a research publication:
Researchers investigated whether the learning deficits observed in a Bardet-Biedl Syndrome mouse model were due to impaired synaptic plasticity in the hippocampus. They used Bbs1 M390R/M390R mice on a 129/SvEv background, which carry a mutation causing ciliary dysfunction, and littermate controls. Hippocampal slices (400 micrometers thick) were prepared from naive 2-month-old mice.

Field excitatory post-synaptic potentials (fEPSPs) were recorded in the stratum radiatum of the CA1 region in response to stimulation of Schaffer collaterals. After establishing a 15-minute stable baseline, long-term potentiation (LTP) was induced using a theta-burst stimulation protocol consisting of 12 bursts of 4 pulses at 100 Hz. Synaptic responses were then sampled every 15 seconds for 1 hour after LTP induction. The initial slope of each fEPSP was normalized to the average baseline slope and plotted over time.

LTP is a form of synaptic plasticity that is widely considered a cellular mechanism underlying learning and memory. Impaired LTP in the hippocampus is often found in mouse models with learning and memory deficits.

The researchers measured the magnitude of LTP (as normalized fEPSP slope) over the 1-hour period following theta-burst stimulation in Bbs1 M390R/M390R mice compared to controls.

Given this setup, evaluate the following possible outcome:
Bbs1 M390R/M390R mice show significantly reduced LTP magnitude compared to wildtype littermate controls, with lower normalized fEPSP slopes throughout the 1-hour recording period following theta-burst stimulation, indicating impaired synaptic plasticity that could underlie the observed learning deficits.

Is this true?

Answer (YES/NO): NO